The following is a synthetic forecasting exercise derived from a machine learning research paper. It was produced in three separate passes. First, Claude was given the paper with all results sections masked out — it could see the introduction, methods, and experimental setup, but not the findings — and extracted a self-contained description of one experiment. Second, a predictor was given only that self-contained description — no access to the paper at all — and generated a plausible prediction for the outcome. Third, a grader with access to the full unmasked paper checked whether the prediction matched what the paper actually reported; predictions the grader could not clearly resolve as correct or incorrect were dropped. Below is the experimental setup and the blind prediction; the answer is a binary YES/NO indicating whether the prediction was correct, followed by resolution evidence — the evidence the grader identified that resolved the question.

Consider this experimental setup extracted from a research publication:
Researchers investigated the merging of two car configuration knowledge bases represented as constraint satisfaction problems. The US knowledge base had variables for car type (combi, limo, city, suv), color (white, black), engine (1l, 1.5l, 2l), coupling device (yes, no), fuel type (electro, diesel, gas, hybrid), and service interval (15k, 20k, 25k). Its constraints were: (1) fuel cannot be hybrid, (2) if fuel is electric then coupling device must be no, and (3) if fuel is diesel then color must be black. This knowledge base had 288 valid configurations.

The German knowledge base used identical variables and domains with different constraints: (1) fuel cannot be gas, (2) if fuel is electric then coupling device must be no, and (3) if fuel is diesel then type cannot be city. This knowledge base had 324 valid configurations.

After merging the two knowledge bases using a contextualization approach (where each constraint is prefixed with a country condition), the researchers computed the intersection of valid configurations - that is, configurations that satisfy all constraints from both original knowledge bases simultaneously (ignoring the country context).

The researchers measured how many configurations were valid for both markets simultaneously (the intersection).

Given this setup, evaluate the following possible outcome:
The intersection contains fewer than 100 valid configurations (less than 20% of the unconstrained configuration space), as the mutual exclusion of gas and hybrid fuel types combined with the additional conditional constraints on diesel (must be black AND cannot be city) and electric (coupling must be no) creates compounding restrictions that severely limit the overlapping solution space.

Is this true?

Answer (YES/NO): NO